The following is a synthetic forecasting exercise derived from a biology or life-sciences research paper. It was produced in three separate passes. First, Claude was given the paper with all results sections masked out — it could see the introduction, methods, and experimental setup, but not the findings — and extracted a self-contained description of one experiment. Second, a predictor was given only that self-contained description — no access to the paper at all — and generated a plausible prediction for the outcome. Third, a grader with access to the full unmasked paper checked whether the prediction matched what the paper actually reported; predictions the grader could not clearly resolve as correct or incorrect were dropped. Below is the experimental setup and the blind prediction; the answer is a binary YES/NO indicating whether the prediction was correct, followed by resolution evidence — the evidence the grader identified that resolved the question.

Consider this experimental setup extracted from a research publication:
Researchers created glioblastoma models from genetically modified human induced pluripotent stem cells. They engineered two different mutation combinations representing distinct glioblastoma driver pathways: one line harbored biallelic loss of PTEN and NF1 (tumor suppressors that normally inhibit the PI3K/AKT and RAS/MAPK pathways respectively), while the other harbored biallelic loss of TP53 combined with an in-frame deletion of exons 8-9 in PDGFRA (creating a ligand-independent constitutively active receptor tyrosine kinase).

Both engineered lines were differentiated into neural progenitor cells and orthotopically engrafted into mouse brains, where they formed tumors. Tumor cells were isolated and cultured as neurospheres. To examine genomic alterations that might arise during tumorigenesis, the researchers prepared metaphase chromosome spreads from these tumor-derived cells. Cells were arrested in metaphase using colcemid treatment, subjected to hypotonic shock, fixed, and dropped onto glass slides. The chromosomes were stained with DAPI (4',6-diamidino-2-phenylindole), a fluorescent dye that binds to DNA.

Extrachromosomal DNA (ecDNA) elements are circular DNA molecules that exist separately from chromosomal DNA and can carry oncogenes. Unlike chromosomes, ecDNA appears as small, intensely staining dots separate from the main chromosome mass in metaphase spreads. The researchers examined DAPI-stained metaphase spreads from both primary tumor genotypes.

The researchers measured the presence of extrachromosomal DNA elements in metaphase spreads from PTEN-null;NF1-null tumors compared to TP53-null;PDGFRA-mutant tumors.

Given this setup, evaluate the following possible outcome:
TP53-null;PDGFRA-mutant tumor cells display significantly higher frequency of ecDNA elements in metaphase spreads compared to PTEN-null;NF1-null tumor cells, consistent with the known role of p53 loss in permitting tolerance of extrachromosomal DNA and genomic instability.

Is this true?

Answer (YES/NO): YES